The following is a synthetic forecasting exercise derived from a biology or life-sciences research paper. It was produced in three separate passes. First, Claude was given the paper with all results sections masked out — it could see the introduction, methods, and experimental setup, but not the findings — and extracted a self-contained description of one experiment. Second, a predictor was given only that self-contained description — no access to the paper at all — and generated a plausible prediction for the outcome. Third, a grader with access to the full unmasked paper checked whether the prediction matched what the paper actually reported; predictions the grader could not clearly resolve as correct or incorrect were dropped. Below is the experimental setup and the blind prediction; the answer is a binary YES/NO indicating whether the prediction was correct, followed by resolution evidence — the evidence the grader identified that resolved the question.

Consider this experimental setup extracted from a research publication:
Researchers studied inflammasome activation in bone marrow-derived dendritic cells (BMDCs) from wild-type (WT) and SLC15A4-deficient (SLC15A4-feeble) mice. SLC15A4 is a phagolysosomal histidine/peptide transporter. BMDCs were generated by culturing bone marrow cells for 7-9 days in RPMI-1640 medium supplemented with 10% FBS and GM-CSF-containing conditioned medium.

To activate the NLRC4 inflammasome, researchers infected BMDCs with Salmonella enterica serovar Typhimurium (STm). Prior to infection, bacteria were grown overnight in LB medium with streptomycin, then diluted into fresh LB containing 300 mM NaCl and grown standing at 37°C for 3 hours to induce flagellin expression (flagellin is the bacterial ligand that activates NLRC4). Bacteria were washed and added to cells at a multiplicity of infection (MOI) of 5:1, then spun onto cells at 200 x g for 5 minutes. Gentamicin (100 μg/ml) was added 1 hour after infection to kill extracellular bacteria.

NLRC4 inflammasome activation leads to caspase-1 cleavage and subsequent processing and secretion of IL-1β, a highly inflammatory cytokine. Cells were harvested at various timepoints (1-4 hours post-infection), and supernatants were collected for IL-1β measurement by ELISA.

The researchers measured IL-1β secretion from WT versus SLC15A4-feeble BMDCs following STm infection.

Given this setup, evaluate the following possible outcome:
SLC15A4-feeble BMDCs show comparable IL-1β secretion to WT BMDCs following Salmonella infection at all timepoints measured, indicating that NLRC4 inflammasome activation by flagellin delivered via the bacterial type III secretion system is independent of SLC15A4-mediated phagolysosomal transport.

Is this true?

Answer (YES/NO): NO